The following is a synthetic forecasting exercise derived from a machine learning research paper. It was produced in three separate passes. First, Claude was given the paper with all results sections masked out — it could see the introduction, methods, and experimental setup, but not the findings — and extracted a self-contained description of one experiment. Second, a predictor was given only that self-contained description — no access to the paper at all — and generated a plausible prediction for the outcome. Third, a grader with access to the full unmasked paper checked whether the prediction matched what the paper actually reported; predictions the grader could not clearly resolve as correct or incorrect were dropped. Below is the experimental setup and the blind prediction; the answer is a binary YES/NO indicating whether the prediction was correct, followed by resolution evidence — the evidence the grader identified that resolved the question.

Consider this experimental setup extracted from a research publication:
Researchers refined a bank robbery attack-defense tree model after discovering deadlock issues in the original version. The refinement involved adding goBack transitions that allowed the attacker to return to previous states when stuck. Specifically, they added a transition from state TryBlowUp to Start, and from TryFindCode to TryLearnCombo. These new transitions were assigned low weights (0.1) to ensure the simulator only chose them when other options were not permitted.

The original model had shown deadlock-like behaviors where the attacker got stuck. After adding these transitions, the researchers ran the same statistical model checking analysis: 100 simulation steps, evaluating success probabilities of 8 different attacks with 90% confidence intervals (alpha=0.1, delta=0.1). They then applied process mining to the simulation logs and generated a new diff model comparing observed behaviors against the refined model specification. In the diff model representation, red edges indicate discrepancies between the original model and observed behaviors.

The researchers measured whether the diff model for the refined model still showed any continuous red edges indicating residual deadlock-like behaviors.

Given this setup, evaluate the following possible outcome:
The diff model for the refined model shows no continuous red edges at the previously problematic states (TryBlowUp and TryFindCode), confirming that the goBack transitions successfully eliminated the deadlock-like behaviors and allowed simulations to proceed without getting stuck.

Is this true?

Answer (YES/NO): YES